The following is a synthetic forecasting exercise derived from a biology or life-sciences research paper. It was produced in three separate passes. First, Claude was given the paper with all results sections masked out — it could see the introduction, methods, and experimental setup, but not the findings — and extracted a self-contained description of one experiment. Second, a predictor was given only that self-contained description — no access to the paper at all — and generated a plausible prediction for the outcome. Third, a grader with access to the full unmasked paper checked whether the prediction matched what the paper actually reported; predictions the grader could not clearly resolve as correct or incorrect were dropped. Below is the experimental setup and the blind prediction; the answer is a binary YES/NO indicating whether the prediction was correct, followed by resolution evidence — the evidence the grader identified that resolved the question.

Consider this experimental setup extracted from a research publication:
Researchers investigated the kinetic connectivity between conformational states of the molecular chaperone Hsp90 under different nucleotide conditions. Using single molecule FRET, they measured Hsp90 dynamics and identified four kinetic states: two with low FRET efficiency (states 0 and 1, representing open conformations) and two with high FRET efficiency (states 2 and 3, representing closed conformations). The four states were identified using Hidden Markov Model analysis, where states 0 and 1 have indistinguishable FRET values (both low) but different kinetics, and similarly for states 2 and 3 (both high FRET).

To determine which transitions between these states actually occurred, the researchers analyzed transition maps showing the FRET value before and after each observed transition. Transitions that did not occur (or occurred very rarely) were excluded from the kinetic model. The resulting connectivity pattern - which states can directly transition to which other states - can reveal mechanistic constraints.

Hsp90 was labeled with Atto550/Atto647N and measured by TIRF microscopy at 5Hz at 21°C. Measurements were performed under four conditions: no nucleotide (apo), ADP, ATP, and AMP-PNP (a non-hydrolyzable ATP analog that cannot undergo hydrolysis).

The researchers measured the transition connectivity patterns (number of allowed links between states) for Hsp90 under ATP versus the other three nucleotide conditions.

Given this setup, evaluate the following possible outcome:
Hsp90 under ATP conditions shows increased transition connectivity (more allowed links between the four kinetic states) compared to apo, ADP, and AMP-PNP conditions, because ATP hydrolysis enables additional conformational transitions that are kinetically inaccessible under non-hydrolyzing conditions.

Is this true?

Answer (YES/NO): YES